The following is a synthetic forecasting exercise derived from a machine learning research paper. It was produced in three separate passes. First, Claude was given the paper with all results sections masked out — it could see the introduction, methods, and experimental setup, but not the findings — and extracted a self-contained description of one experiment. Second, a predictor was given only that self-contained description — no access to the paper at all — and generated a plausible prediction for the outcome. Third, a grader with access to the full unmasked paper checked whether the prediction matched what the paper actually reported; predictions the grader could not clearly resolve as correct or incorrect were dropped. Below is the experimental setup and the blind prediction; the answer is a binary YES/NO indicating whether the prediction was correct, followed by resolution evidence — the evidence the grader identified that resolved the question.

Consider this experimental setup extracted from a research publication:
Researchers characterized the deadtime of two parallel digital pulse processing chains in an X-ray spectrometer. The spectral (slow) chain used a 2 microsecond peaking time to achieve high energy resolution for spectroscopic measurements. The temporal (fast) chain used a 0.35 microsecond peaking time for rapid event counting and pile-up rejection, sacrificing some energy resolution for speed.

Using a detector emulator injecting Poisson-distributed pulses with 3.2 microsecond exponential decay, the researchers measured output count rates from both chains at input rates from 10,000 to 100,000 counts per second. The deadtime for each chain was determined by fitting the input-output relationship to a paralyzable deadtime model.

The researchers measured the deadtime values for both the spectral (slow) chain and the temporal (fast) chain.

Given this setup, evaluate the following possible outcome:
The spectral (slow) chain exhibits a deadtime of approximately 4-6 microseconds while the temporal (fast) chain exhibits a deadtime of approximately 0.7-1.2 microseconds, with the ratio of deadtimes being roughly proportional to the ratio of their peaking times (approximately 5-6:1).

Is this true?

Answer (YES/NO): NO